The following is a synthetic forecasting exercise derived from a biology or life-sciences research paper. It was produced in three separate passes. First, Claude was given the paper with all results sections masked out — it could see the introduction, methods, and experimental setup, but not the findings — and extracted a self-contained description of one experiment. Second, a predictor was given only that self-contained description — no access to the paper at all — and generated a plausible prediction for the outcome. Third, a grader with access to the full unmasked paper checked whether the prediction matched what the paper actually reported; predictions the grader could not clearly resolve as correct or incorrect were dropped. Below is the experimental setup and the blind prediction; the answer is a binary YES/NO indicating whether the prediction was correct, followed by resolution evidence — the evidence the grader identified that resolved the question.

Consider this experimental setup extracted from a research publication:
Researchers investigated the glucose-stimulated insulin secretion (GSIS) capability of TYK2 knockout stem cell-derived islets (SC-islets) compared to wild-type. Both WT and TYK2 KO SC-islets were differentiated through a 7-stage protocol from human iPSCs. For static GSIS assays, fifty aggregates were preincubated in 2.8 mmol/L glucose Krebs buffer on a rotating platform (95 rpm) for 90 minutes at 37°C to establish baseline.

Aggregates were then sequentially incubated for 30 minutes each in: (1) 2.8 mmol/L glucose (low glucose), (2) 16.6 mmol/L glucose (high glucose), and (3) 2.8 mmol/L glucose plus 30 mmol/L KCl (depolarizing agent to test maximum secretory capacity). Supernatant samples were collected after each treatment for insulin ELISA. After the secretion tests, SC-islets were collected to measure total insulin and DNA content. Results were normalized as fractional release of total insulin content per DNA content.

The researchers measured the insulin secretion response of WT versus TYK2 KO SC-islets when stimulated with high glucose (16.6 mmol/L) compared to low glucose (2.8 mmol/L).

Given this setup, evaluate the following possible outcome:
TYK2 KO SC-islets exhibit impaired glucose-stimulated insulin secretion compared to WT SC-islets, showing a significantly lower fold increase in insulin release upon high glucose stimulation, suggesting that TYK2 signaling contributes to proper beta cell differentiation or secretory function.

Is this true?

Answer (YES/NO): NO